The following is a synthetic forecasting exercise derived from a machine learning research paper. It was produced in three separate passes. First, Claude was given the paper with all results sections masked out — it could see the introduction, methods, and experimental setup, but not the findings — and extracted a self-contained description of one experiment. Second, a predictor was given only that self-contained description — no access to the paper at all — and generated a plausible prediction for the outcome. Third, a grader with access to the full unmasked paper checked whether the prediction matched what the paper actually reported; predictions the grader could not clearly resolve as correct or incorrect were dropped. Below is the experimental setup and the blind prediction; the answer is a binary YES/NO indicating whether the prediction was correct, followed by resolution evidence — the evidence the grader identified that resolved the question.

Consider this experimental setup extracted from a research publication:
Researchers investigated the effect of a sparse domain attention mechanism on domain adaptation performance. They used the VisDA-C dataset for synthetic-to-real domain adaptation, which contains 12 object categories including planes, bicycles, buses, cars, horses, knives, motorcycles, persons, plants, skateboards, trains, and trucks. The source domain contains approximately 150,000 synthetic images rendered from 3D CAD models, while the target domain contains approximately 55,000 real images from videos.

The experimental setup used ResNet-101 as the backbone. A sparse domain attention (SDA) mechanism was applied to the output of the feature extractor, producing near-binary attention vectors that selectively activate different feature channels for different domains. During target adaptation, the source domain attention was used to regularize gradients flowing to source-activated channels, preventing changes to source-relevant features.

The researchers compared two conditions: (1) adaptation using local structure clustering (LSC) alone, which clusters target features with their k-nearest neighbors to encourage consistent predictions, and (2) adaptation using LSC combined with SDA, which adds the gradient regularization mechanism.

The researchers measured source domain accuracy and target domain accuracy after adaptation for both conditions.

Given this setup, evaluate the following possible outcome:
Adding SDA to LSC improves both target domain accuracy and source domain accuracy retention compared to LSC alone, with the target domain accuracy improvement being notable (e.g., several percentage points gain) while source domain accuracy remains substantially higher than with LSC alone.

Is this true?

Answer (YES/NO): YES